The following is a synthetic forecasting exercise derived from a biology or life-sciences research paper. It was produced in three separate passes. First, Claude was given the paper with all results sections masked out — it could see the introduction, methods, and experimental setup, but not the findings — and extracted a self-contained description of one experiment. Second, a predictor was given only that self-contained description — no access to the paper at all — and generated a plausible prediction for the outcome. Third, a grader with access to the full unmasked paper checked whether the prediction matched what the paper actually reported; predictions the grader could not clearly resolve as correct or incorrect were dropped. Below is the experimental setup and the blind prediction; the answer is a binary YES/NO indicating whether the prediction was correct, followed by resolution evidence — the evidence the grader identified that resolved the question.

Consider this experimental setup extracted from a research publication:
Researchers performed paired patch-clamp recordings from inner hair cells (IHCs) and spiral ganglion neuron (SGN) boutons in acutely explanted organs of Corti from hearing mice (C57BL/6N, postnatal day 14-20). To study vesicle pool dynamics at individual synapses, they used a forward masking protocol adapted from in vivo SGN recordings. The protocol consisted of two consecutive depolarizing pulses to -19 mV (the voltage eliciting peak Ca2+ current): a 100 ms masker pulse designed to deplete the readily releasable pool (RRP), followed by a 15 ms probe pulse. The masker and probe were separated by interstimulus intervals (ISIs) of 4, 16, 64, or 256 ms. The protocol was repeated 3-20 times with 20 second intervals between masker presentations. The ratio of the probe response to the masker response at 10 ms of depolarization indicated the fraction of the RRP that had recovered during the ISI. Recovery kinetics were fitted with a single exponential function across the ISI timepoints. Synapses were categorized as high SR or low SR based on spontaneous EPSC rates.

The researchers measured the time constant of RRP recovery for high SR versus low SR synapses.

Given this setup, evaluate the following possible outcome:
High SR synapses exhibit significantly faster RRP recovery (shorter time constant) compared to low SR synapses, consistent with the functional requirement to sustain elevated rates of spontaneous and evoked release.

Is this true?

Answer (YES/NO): NO